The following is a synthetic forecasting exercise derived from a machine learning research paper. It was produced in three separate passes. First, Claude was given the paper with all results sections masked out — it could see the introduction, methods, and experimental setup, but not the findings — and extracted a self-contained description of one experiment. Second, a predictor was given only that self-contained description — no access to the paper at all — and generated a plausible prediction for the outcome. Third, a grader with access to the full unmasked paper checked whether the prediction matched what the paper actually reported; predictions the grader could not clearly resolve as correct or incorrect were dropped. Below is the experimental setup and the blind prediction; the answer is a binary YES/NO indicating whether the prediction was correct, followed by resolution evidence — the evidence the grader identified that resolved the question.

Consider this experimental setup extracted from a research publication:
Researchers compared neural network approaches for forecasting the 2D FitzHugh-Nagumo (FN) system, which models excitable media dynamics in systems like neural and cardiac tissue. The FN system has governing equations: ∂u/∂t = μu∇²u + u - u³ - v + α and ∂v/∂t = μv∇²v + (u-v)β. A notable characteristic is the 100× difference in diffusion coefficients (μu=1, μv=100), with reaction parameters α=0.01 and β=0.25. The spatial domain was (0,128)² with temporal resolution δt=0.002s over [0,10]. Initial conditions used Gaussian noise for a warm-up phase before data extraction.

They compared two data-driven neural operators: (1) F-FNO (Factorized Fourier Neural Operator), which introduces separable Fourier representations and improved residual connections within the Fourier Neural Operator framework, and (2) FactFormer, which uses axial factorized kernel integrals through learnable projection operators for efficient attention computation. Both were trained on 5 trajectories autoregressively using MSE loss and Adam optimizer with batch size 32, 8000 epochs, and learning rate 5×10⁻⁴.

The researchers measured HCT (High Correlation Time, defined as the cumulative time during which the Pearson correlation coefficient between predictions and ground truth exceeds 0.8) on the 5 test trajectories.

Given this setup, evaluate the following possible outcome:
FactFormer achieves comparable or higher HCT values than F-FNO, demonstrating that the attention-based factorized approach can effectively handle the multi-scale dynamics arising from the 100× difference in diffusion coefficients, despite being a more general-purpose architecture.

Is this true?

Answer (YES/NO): NO